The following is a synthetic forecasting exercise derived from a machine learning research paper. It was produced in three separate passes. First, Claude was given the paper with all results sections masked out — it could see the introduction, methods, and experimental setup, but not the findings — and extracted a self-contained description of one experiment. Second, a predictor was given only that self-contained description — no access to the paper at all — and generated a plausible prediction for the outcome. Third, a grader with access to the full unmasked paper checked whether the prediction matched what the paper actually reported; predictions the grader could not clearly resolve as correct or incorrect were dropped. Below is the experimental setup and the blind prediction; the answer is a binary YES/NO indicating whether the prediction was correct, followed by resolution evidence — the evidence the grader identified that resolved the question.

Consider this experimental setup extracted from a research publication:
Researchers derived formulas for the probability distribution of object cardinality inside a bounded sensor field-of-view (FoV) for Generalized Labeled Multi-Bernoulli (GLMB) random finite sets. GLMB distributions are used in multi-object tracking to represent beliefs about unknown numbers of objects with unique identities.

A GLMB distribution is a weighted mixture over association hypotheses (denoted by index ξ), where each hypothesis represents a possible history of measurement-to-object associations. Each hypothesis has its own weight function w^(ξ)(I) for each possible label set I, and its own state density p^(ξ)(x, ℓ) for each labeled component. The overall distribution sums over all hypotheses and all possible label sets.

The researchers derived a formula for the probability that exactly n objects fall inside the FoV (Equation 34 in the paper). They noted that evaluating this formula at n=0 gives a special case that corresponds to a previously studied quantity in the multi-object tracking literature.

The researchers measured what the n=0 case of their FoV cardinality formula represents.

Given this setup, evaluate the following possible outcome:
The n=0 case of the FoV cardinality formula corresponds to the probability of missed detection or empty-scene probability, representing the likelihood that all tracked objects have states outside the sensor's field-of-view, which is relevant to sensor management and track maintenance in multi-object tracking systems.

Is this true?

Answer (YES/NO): NO